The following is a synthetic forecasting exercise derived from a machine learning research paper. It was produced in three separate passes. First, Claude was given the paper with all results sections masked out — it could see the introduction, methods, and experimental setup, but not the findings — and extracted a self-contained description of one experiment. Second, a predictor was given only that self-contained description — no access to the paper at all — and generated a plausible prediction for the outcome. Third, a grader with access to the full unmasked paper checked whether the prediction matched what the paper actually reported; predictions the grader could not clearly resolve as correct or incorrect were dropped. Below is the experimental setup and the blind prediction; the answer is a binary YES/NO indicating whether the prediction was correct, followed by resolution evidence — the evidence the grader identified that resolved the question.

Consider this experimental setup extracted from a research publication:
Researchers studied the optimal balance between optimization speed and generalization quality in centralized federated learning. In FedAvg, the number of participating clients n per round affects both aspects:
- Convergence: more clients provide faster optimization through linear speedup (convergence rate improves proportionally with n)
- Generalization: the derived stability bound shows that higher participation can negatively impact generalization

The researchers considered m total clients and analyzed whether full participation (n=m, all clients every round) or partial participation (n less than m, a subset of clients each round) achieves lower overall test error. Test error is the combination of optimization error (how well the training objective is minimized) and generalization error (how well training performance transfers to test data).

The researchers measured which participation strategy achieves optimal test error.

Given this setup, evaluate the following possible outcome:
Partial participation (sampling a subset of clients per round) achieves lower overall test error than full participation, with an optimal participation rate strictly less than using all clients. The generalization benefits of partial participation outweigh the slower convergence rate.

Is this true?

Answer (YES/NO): YES